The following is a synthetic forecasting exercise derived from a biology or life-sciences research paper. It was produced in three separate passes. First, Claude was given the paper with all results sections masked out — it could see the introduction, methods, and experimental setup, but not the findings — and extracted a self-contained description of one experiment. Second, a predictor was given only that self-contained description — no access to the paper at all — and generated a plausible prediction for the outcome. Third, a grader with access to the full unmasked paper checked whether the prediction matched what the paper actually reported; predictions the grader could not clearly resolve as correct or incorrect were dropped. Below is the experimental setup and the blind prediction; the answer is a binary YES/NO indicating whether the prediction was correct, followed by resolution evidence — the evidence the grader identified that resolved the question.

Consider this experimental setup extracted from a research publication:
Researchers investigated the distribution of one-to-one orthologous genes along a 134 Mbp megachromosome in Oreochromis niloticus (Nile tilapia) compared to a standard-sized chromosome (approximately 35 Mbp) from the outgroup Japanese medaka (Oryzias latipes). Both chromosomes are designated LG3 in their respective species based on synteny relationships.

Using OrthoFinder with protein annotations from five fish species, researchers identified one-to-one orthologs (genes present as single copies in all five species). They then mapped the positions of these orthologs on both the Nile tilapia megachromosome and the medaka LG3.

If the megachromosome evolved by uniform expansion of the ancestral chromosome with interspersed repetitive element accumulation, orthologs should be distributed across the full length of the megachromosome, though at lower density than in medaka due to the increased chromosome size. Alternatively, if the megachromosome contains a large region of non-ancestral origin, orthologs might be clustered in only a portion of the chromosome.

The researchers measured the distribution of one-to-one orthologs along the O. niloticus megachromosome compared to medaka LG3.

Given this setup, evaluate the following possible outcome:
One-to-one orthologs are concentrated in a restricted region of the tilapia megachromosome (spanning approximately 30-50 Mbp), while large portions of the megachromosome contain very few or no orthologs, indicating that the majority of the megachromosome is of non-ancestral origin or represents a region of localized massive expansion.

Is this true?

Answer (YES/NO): YES